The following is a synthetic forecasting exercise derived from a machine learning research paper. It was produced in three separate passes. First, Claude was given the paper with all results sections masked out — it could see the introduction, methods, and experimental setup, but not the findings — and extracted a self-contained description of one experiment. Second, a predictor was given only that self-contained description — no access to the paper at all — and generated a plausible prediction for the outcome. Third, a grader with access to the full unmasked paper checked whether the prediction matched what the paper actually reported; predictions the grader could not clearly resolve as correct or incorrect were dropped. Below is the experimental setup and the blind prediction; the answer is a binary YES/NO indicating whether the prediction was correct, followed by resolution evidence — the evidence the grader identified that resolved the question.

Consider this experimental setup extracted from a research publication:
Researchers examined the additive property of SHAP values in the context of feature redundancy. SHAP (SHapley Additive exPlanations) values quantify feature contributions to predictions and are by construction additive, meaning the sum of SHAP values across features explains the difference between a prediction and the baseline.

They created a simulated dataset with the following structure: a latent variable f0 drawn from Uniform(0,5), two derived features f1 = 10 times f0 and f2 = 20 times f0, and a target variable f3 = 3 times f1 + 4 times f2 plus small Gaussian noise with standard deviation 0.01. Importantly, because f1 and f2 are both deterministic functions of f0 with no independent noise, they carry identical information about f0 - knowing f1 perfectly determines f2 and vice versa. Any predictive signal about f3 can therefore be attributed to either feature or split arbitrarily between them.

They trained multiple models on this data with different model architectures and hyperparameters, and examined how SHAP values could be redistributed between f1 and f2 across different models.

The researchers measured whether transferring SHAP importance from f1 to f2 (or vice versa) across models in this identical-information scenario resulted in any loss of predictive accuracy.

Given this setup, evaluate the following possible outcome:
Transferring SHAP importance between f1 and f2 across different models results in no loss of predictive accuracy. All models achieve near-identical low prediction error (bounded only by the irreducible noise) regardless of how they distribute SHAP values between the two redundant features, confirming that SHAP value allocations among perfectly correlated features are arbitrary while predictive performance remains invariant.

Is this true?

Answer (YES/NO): YES